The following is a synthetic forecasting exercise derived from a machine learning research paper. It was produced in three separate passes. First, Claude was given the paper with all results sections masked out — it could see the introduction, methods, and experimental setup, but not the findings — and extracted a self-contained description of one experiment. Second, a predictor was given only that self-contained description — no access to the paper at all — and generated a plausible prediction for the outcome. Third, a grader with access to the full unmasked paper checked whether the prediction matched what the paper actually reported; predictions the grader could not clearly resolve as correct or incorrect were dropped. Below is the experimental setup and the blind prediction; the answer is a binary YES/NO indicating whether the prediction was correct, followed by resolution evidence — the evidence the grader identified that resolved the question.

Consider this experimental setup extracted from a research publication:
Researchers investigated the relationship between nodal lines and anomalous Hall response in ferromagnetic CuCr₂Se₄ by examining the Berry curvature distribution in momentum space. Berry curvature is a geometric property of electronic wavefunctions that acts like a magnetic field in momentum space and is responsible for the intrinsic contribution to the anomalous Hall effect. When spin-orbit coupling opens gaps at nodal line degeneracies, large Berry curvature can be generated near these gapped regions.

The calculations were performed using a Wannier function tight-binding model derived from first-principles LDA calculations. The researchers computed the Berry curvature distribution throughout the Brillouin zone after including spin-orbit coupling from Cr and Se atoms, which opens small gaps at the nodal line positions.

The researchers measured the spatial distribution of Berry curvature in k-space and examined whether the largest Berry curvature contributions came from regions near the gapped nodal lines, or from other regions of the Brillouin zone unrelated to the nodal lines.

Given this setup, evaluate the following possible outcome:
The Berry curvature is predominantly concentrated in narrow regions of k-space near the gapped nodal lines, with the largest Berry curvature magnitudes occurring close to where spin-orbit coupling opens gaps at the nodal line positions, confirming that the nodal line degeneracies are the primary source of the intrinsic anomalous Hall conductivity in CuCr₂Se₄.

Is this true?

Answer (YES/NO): YES